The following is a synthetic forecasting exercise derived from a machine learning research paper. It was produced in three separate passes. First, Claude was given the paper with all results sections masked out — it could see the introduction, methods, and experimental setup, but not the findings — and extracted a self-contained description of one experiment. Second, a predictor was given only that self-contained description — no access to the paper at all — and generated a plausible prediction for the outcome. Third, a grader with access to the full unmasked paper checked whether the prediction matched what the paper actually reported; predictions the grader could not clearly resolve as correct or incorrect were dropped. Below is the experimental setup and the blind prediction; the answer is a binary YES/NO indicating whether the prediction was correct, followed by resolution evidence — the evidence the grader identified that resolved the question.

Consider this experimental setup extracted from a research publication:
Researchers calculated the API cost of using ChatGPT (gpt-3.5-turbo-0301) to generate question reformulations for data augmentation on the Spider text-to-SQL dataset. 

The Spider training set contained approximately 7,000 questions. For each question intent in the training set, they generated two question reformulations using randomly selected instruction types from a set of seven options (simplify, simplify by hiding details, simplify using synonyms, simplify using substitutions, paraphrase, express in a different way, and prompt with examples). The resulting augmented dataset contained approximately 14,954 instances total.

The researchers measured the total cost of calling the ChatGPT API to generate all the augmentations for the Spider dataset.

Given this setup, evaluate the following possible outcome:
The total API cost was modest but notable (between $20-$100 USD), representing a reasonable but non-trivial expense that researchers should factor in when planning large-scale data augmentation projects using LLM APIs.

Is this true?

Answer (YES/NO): NO